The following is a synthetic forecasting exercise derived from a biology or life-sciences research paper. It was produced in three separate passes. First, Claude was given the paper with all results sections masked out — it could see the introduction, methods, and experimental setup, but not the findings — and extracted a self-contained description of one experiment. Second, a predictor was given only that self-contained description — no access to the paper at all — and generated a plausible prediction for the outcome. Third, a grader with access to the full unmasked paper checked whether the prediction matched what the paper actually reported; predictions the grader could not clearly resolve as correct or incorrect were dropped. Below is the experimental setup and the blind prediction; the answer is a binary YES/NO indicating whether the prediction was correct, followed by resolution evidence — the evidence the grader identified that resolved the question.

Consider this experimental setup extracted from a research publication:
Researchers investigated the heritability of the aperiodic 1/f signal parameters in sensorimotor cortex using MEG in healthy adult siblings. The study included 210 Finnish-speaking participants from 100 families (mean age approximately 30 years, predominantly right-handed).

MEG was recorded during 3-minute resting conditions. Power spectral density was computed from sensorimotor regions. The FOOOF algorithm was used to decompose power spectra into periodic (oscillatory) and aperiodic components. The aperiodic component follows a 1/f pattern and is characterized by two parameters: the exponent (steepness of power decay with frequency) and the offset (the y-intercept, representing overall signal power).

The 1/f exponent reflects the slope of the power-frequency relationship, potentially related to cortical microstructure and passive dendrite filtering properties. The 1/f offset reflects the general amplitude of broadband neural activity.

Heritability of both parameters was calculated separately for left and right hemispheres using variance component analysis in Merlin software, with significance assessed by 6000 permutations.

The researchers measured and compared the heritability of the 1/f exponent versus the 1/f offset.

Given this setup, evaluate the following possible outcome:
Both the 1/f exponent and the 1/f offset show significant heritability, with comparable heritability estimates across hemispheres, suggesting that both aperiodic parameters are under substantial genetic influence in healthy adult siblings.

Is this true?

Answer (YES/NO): NO